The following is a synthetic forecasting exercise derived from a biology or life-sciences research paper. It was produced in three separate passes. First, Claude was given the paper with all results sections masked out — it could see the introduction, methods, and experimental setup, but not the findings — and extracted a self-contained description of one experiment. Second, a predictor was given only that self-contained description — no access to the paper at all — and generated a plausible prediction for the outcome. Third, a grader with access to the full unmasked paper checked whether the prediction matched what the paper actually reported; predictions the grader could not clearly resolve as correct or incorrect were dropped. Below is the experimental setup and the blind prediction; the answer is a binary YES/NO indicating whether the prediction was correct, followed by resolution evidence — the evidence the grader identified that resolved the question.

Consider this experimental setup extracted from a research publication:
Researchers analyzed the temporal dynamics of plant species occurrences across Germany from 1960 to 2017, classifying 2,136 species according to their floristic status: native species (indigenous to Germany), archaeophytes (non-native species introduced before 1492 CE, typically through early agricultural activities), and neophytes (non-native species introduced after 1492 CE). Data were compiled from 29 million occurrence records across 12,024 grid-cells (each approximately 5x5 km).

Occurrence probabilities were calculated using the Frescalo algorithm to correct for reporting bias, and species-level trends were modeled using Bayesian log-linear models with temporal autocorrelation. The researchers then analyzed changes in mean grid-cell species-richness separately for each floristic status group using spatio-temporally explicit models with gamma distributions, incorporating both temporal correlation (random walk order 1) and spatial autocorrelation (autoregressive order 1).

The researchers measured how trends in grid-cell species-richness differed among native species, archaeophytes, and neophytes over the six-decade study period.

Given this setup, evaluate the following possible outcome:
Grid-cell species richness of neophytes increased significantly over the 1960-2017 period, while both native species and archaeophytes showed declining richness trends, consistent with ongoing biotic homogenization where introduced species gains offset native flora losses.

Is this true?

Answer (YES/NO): NO